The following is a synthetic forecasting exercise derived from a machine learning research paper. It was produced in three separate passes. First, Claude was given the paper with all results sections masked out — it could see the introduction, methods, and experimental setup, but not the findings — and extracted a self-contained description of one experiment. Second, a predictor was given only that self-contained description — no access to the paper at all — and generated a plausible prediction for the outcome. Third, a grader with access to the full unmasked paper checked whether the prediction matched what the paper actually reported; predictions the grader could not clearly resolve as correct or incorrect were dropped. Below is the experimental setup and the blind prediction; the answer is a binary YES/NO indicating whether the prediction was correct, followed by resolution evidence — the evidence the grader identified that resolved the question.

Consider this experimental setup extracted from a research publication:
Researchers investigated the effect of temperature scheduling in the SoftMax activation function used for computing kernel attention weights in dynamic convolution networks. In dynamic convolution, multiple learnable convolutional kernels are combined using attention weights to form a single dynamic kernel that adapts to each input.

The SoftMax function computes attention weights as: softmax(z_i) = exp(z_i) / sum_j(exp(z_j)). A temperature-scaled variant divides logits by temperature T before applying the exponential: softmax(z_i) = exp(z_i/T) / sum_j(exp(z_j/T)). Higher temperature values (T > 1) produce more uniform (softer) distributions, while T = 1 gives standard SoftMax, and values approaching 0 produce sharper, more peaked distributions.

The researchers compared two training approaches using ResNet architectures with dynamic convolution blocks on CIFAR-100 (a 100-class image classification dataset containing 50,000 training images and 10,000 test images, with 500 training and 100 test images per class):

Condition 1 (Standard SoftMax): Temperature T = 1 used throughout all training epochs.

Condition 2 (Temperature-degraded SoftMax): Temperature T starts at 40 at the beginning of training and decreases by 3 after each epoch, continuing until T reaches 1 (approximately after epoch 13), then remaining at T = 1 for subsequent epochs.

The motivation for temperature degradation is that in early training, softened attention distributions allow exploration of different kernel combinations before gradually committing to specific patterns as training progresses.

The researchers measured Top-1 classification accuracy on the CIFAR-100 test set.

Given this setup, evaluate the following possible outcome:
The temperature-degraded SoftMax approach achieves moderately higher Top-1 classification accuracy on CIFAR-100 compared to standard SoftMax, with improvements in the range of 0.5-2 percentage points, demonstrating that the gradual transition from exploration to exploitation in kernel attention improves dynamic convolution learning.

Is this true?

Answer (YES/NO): NO